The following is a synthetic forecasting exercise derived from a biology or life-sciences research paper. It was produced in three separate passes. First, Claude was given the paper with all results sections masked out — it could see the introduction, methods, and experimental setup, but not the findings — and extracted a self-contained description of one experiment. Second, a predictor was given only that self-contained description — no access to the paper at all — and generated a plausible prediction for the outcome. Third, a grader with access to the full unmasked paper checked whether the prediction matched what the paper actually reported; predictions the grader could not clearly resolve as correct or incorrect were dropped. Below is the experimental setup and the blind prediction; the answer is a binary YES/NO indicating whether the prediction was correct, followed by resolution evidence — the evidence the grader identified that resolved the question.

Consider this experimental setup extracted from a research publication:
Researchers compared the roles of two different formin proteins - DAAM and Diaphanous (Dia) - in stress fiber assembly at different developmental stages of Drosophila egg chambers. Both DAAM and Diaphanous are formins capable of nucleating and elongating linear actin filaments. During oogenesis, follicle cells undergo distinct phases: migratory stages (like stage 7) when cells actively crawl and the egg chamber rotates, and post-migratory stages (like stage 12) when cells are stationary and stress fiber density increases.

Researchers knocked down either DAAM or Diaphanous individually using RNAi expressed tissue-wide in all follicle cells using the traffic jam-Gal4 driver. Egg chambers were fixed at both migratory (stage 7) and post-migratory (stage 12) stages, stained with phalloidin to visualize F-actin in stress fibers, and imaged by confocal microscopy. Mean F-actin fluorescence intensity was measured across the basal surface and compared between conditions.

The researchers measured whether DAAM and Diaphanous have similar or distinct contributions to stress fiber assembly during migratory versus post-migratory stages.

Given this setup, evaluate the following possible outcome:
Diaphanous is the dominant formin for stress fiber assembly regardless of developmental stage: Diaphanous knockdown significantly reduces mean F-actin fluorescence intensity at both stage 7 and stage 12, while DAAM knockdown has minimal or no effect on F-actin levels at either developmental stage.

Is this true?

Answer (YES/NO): NO